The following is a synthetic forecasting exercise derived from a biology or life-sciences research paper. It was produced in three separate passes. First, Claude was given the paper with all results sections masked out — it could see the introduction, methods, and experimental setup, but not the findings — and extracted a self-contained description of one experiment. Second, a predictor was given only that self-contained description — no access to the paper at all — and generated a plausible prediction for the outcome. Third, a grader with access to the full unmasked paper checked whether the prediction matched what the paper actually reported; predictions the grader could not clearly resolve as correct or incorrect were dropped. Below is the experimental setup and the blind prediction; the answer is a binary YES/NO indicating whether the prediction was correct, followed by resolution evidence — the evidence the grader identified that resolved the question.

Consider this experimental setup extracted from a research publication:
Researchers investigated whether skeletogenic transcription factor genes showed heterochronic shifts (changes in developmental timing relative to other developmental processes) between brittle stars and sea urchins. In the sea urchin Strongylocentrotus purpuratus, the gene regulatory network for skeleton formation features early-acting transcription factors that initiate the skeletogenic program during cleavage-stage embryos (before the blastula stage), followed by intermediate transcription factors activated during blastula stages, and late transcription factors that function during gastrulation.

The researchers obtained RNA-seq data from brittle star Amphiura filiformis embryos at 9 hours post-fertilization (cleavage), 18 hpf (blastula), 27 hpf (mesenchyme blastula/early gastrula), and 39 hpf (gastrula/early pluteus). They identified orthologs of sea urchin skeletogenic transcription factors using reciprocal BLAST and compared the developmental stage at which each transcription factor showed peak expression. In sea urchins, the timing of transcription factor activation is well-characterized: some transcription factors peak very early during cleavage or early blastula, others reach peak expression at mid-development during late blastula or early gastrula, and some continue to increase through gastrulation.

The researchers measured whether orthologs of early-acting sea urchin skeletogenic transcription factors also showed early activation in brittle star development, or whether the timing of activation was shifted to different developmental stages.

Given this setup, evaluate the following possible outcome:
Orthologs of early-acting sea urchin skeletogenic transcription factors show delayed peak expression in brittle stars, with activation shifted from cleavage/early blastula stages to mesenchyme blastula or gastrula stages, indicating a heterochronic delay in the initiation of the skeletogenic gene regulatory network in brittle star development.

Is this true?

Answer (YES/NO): NO